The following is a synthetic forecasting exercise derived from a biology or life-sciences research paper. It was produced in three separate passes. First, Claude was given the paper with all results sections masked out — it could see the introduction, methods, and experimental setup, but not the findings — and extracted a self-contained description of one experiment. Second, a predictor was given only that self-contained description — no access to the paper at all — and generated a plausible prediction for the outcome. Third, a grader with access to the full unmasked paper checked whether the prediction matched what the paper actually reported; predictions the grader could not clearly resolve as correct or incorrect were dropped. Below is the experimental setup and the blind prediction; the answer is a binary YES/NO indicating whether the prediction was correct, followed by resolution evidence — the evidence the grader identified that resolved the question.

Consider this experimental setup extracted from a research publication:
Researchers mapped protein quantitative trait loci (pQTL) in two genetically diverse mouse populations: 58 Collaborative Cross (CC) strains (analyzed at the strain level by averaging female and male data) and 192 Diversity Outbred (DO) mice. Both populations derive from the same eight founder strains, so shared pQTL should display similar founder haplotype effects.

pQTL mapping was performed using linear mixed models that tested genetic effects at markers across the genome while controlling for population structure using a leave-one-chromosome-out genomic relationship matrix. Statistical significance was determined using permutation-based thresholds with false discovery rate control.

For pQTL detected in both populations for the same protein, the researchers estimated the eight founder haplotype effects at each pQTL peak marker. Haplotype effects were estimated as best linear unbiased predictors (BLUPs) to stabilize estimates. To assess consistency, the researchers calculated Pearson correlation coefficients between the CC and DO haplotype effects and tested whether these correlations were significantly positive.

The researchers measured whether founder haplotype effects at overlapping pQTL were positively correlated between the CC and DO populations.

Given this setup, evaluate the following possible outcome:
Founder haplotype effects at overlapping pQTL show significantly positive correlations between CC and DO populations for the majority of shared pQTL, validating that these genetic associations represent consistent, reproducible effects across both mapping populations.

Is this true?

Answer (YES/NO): YES